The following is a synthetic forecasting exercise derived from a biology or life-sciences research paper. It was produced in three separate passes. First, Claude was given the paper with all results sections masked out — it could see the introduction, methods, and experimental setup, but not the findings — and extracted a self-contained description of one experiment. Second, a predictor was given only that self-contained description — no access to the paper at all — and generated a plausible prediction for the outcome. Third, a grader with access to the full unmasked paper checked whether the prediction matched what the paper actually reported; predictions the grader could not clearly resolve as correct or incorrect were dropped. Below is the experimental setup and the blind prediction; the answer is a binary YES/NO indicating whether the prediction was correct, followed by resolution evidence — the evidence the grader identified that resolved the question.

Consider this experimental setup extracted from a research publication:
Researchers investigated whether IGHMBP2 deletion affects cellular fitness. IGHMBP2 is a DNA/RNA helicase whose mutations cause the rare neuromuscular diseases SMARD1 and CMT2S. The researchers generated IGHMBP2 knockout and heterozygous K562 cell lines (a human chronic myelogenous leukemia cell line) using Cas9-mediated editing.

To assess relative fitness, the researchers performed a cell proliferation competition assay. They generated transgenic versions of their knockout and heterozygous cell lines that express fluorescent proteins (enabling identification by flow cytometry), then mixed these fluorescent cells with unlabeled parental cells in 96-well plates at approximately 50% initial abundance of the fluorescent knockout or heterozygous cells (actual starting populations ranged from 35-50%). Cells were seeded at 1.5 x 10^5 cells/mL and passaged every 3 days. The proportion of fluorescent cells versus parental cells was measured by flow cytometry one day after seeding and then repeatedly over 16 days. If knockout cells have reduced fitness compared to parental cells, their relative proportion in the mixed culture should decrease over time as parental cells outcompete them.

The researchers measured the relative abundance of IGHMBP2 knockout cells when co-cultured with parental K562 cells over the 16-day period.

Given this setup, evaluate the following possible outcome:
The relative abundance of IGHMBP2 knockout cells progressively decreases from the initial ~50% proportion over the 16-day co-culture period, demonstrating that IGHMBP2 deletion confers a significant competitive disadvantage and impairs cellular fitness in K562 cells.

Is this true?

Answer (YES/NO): NO